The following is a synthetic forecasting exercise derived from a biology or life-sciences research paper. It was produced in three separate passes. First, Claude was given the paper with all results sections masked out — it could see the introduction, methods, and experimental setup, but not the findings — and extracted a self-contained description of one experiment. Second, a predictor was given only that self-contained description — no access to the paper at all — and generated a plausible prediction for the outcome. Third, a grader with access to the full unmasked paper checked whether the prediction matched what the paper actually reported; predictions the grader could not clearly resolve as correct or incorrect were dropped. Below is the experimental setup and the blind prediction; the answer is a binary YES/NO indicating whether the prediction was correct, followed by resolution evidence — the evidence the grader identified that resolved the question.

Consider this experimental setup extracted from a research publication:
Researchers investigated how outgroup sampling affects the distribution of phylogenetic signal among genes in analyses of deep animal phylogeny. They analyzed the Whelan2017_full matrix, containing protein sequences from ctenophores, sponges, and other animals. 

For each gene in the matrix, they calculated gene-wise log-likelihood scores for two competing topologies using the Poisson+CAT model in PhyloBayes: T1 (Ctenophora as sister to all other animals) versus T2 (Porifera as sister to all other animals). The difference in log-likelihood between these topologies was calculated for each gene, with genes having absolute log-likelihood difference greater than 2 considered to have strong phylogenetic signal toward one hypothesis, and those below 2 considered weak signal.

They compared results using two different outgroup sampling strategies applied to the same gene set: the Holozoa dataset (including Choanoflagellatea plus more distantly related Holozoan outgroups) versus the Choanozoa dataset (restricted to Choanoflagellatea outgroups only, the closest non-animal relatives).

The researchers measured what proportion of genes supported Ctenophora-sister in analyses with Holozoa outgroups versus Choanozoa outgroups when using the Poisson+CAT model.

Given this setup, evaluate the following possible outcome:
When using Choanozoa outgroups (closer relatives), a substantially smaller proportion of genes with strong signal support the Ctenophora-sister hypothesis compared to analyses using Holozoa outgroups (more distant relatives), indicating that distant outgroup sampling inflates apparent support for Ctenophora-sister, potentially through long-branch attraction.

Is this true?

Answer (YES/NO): YES